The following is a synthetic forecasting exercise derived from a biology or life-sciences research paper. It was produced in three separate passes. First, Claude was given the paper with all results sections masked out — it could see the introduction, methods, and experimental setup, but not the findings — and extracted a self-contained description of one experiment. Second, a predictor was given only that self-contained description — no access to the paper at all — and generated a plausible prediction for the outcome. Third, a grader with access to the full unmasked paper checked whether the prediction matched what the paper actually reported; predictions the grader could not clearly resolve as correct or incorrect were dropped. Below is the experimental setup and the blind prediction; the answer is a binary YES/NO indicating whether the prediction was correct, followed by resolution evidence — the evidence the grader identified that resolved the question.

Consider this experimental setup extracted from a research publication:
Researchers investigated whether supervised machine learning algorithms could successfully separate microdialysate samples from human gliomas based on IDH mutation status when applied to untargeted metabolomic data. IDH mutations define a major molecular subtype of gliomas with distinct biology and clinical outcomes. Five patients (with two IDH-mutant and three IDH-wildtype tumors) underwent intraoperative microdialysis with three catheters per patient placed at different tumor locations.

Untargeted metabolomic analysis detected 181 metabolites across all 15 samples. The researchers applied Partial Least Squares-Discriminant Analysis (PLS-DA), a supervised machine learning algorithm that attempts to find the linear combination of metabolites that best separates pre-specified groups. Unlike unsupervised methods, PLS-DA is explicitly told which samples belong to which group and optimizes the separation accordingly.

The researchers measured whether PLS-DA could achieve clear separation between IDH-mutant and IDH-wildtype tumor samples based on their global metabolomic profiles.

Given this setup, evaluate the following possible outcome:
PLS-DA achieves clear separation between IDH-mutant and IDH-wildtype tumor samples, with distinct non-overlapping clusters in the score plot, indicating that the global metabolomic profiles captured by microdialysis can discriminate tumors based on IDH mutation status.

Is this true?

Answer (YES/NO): NO